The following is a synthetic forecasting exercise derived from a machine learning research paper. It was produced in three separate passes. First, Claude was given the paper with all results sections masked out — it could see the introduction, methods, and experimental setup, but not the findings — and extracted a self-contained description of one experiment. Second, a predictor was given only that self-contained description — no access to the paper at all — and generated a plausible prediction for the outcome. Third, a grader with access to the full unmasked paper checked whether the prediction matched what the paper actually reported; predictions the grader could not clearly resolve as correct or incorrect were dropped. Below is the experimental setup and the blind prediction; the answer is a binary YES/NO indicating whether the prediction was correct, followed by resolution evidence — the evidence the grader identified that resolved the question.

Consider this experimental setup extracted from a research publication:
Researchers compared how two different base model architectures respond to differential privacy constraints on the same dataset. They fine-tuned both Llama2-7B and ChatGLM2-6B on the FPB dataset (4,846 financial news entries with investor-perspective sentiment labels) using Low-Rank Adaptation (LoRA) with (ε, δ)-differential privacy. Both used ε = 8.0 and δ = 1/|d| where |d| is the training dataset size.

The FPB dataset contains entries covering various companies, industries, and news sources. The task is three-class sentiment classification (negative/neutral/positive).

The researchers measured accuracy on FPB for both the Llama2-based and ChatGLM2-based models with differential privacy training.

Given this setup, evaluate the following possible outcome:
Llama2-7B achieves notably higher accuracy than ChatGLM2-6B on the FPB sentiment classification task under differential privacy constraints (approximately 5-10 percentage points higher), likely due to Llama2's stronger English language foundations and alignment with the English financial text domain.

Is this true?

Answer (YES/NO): NO